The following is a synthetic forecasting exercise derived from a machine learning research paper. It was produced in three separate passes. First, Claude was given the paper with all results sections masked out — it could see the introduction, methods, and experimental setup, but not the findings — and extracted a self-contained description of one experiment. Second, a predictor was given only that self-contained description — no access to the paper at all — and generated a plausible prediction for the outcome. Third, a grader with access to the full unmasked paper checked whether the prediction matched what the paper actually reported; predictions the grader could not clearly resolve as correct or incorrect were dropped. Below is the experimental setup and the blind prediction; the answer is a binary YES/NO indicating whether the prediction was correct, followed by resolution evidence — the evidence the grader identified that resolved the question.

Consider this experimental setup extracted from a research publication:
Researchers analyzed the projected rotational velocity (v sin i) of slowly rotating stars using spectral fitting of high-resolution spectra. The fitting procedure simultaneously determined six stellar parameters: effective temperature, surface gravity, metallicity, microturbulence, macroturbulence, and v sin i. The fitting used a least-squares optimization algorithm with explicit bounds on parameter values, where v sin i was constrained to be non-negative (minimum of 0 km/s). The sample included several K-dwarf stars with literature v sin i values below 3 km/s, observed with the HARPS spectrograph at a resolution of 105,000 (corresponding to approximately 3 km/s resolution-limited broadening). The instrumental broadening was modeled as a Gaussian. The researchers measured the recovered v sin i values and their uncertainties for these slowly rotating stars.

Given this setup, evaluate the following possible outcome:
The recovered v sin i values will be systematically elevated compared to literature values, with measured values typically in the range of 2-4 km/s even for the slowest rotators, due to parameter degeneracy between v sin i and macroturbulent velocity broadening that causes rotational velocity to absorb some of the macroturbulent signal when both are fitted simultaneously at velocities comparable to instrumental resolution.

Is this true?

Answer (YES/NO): NO